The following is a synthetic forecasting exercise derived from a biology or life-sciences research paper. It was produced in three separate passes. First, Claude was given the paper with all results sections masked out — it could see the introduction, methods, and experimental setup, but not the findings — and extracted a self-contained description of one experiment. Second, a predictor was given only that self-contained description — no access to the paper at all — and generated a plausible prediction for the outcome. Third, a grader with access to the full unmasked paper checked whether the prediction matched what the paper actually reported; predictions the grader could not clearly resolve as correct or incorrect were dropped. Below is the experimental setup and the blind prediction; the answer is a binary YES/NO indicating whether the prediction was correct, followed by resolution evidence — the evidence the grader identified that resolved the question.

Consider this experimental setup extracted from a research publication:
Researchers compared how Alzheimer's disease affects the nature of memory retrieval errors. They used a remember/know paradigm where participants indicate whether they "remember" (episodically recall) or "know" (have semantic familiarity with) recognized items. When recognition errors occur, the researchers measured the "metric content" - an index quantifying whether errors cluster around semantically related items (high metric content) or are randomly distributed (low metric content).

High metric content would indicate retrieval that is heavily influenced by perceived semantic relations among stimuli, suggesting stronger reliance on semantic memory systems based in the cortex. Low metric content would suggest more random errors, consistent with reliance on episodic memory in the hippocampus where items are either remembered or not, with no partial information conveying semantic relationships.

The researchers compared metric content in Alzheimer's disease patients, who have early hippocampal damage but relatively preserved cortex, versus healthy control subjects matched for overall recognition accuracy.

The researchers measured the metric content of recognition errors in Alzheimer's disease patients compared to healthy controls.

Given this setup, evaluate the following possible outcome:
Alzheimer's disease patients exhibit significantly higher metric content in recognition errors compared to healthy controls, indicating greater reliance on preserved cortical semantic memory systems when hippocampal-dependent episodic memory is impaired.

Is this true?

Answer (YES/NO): YES